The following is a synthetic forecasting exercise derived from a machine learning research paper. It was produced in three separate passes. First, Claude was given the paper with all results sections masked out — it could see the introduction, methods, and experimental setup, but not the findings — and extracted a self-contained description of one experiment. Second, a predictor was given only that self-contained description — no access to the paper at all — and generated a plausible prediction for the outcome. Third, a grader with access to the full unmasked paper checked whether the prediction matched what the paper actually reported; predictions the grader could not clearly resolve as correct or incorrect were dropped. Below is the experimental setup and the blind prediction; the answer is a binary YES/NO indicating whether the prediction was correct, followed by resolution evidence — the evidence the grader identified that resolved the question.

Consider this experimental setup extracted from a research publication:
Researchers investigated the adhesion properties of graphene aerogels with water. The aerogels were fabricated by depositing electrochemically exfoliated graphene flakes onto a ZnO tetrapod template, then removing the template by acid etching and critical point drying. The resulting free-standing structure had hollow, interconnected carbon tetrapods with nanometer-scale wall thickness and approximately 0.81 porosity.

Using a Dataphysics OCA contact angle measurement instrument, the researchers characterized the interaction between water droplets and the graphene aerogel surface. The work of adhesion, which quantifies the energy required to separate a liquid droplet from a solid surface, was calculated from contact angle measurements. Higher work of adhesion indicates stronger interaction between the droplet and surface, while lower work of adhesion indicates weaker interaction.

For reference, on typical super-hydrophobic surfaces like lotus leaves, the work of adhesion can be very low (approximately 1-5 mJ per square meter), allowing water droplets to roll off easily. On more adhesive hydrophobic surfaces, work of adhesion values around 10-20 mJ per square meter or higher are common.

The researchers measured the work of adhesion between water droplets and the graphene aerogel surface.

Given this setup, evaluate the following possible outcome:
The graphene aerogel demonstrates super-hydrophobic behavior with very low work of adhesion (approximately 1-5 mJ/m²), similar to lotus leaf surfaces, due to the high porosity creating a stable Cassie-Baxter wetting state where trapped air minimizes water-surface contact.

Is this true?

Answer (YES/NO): NO